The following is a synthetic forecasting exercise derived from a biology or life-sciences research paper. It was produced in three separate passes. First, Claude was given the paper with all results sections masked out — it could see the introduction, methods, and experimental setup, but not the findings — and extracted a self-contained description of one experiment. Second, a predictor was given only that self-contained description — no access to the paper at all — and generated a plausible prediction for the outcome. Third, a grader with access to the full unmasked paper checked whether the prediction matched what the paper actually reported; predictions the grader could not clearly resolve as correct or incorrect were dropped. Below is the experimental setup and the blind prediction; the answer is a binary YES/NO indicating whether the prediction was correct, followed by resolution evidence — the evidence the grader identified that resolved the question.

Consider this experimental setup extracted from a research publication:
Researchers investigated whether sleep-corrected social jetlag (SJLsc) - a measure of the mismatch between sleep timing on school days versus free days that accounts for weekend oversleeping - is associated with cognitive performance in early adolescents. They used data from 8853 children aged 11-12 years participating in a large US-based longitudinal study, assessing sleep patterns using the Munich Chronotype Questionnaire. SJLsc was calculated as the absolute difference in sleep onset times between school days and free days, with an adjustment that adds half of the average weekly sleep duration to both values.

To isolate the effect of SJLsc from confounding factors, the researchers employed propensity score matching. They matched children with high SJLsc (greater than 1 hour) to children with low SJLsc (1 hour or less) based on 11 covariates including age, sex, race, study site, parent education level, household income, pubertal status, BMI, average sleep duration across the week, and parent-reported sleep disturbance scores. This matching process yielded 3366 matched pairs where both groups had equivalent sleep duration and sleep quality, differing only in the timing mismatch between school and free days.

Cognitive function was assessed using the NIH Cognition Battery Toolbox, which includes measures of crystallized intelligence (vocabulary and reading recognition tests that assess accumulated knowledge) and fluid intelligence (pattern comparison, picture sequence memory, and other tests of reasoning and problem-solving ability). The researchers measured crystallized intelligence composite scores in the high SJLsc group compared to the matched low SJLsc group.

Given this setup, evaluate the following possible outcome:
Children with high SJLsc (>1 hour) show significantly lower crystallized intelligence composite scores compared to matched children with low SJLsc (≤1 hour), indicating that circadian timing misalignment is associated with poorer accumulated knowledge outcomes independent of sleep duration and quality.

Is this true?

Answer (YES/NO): YES